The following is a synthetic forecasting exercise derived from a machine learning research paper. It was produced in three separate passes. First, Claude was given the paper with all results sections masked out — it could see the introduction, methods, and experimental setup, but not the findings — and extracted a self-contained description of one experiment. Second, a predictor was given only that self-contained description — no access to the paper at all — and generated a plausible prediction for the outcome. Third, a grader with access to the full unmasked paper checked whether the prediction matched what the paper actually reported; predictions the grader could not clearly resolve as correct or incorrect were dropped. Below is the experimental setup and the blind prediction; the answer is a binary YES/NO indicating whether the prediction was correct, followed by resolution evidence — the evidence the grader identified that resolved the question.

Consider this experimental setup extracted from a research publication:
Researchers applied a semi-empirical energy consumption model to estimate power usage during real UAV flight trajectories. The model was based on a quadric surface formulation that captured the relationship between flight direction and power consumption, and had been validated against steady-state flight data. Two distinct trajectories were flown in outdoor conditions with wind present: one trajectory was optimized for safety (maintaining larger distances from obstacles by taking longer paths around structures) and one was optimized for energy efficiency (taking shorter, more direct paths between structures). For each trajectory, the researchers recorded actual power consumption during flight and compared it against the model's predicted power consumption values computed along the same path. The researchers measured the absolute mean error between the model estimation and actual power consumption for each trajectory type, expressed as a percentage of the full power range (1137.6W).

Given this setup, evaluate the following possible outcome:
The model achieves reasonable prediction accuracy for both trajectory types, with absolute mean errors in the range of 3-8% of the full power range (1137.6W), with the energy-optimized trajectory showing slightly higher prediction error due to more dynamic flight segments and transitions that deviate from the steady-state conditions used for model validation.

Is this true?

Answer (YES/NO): NO